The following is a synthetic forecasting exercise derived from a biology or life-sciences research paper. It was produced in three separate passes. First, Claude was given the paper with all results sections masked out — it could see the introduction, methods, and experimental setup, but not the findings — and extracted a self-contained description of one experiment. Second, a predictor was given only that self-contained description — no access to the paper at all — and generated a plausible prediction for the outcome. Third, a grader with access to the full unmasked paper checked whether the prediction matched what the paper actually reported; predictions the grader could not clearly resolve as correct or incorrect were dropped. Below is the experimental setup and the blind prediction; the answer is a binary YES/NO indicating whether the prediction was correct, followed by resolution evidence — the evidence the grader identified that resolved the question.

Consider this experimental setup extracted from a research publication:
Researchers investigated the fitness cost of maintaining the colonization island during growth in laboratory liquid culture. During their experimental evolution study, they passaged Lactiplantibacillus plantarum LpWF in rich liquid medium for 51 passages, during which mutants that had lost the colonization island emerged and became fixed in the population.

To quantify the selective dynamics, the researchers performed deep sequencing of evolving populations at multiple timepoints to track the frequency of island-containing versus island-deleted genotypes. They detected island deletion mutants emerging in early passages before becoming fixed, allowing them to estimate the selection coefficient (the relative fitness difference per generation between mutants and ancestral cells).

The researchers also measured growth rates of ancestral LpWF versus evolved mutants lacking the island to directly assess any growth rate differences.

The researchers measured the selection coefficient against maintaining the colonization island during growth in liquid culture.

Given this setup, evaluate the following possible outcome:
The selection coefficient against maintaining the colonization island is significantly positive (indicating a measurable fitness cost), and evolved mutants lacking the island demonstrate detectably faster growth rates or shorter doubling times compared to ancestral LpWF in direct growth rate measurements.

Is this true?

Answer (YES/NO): YES